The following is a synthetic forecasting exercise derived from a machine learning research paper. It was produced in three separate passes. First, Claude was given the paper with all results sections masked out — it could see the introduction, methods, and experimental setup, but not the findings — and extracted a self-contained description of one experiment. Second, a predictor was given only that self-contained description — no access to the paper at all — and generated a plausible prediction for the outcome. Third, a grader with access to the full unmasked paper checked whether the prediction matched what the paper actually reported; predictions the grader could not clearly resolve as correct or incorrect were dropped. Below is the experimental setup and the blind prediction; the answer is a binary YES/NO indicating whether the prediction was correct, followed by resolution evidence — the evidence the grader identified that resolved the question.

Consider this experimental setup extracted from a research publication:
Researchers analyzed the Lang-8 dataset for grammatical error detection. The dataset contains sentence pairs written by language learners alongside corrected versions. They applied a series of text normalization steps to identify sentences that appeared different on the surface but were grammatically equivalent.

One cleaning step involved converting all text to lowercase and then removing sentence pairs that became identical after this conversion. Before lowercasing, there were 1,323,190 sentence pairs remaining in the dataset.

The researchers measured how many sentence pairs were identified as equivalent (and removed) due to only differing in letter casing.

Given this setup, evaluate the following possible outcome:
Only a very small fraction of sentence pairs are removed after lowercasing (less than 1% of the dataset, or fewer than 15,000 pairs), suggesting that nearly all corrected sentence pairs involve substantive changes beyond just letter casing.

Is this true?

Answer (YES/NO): NO